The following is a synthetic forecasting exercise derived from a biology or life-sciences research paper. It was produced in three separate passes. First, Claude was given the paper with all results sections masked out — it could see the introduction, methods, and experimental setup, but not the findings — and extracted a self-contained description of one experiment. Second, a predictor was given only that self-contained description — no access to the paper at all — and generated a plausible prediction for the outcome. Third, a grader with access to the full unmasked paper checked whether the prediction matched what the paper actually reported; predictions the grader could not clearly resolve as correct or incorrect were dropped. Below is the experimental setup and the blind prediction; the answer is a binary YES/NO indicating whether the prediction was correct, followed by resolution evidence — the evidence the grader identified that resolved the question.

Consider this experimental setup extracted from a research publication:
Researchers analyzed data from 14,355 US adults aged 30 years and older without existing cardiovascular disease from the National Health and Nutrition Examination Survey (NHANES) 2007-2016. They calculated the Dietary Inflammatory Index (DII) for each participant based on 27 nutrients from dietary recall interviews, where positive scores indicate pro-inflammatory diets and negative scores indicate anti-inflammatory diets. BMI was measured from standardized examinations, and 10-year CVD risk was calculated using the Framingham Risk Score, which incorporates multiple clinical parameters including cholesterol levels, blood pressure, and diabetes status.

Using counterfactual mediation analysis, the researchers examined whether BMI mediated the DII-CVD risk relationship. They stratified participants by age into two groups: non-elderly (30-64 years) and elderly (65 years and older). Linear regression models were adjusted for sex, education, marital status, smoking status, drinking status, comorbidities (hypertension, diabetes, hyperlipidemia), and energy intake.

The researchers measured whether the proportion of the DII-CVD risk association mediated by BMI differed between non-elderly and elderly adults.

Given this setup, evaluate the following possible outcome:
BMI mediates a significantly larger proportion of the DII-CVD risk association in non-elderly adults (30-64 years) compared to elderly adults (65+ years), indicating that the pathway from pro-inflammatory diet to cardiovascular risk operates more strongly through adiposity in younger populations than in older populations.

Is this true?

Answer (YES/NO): YES